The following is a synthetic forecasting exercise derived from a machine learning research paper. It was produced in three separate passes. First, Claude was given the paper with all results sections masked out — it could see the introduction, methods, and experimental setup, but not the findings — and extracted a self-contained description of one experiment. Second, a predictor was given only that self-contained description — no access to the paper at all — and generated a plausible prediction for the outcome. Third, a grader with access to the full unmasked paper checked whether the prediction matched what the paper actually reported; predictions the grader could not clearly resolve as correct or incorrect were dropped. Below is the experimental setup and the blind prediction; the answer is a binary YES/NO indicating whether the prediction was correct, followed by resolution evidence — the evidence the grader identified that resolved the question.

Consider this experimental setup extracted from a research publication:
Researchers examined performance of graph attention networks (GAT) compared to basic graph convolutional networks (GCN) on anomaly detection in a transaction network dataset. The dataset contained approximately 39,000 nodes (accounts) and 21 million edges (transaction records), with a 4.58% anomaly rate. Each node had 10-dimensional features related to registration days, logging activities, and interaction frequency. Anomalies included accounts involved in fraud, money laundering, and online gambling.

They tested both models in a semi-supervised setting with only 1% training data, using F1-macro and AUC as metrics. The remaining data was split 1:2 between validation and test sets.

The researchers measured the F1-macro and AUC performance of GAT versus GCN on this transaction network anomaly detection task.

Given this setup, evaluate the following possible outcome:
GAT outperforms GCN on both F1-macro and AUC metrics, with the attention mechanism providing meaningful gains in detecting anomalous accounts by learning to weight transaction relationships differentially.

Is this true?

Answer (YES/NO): NO